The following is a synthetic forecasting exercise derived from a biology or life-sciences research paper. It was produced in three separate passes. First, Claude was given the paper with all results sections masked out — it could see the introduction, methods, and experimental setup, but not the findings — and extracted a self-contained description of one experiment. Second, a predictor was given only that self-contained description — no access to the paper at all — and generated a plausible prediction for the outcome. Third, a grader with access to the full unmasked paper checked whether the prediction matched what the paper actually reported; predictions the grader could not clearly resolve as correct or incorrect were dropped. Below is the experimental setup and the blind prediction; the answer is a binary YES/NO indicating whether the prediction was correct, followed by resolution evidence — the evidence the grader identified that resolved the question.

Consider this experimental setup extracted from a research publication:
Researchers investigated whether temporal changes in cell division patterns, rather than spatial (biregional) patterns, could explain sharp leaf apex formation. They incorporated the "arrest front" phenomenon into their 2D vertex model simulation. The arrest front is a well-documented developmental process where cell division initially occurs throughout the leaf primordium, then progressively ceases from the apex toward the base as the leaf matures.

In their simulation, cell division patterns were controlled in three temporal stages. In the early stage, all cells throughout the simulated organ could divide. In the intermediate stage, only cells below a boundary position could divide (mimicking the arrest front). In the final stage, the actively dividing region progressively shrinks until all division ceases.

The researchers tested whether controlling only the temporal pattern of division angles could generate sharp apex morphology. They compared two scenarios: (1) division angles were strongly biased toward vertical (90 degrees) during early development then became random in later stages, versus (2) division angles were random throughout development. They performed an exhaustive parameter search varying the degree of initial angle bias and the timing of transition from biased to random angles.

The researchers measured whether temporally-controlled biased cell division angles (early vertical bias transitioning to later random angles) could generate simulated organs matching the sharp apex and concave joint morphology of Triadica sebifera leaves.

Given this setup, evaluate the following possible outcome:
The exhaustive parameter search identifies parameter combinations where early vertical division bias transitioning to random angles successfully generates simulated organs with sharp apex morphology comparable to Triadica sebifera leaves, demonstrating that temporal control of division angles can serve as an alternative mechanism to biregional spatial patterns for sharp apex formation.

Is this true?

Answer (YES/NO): YES